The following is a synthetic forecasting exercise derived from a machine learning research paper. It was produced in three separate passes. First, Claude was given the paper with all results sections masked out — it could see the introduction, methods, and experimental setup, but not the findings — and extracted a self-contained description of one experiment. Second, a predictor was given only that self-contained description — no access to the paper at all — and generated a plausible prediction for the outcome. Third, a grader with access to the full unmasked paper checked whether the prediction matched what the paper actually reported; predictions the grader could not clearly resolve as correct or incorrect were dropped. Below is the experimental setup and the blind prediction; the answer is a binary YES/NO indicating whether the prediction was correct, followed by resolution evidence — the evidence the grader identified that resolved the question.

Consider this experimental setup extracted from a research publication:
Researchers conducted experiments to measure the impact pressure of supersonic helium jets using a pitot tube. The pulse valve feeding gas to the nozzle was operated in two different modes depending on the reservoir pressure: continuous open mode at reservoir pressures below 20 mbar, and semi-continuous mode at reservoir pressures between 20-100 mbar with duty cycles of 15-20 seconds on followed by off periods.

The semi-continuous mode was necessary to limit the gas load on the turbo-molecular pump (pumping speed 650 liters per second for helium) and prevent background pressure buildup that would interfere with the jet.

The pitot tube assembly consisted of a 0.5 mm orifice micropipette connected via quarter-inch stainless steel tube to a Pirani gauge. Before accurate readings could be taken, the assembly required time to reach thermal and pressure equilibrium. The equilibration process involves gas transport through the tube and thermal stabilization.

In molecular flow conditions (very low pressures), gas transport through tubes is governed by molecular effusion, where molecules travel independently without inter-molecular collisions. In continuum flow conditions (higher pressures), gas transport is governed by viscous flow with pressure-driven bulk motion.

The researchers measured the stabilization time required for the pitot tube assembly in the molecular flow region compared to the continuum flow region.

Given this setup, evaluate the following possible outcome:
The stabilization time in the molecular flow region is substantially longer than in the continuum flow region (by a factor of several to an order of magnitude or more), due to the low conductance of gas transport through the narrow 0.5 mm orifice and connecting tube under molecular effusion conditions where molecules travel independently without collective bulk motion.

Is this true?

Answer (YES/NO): YES